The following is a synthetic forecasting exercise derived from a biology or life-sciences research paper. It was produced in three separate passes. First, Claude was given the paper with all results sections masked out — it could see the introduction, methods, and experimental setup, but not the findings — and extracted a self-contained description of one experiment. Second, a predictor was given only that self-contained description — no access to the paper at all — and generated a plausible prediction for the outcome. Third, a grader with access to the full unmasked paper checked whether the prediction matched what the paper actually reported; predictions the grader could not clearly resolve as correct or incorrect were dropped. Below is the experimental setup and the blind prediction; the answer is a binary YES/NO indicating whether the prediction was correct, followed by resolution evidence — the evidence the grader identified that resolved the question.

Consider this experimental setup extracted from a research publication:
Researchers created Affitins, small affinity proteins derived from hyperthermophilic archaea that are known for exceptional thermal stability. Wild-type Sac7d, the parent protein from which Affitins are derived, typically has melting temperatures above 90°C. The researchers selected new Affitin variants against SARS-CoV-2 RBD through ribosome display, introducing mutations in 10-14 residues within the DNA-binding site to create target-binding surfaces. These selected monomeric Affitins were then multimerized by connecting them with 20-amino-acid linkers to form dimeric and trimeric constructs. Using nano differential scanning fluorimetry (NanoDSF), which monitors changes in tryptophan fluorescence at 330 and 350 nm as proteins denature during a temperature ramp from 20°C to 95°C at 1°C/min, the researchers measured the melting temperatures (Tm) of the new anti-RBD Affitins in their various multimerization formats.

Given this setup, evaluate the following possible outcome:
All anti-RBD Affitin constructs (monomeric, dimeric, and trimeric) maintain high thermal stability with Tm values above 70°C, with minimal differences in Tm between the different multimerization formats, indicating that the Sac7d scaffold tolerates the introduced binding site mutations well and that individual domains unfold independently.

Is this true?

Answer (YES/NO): NO